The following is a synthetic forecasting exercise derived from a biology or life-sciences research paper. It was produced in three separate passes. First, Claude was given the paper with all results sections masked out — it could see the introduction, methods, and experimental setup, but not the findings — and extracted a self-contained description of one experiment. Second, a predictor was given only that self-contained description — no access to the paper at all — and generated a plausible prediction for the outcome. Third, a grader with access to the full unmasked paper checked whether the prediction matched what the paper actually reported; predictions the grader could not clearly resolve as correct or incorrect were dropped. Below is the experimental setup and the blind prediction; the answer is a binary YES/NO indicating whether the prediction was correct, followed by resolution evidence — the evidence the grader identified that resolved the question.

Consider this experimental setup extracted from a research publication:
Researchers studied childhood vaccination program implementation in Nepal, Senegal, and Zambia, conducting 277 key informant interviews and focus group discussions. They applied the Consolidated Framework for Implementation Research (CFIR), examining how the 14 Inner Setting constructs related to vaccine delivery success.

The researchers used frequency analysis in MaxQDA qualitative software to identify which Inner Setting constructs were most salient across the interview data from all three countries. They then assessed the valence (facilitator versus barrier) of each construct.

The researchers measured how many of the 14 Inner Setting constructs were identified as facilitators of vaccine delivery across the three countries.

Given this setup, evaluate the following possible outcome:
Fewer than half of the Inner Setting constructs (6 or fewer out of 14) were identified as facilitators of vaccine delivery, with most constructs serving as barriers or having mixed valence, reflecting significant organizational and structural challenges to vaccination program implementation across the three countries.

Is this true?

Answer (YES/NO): YES